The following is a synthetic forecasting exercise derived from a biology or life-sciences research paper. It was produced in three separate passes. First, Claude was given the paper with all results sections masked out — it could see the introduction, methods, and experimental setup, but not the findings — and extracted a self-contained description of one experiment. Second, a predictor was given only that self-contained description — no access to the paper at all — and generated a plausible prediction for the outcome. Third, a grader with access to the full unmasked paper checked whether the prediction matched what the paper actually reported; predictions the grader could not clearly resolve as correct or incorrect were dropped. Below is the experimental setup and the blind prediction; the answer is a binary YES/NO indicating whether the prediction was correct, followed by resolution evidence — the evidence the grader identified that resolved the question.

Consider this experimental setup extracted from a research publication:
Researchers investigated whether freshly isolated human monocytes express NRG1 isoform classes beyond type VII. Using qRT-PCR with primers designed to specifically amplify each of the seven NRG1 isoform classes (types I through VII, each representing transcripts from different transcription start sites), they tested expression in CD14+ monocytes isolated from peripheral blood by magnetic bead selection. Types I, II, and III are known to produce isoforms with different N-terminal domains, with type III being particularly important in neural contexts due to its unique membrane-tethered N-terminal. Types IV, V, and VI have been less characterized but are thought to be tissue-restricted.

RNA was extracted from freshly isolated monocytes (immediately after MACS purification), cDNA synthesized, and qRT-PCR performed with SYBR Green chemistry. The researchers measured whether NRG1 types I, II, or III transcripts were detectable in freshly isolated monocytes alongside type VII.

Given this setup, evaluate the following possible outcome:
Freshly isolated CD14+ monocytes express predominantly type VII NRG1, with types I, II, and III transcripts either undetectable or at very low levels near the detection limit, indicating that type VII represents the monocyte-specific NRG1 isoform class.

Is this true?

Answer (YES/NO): NO